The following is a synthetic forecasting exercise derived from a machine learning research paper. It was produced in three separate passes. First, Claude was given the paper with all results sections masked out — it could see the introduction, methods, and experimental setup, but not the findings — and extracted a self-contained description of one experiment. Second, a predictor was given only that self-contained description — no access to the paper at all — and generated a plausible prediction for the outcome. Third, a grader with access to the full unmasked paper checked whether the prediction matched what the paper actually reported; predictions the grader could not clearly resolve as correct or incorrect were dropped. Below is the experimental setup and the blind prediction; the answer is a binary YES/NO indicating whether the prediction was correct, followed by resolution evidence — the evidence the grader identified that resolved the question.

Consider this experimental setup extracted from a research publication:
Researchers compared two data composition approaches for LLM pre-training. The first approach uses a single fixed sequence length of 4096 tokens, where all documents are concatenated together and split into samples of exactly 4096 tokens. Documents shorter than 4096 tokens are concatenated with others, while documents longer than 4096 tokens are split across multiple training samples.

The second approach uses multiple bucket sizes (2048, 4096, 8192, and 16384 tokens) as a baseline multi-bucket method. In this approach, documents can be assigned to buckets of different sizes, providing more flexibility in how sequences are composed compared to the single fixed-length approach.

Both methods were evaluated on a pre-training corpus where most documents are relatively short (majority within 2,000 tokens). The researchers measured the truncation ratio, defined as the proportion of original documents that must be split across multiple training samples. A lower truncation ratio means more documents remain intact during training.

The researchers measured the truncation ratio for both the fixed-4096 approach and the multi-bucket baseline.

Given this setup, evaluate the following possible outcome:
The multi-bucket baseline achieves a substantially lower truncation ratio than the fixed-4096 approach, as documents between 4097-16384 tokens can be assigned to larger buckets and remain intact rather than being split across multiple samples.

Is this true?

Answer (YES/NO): NO